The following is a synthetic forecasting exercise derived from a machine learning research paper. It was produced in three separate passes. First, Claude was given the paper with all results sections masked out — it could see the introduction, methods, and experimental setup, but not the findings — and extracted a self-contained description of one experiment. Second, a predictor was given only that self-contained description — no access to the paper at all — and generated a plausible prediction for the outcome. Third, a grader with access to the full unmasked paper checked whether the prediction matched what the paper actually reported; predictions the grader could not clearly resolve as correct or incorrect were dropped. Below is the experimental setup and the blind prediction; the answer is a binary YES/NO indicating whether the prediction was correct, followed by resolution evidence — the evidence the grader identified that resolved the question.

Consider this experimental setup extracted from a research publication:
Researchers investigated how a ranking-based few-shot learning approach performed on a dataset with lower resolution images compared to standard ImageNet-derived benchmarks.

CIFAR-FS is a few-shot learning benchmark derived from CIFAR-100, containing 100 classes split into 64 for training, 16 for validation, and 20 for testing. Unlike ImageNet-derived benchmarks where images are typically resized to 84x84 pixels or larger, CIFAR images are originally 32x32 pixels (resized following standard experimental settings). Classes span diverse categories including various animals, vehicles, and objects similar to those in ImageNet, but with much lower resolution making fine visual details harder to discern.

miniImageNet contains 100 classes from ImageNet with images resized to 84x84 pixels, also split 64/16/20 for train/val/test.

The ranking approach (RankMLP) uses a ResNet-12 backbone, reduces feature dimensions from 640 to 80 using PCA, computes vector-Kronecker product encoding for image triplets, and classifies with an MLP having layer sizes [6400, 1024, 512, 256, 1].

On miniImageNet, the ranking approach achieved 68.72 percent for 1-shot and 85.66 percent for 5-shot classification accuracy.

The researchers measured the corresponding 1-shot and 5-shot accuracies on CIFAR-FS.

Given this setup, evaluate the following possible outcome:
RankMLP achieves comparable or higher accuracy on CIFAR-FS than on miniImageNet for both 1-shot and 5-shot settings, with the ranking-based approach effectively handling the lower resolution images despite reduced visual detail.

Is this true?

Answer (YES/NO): YES